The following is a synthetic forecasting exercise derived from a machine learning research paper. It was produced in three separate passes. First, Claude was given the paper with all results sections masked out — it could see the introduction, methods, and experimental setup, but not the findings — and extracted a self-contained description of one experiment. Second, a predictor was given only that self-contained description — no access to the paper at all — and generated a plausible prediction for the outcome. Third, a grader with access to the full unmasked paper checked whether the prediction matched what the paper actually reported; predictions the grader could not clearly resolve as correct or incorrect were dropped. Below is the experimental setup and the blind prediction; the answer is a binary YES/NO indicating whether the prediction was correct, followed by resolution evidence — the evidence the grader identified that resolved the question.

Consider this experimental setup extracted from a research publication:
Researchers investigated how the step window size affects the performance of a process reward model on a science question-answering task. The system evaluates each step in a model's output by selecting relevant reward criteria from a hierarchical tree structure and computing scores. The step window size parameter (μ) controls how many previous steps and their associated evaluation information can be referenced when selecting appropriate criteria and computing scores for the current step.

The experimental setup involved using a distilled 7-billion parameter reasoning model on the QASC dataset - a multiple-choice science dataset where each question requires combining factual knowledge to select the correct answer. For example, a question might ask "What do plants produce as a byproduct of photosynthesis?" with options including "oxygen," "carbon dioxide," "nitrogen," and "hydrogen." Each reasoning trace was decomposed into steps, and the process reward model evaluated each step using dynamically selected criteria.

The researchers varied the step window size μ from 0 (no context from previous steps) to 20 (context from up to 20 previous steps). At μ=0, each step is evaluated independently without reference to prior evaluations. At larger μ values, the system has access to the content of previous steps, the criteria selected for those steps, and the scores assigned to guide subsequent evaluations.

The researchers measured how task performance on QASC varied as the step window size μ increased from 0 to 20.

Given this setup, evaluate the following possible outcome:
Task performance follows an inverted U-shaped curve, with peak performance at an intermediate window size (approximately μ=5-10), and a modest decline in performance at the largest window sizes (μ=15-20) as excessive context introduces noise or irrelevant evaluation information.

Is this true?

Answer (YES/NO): NO